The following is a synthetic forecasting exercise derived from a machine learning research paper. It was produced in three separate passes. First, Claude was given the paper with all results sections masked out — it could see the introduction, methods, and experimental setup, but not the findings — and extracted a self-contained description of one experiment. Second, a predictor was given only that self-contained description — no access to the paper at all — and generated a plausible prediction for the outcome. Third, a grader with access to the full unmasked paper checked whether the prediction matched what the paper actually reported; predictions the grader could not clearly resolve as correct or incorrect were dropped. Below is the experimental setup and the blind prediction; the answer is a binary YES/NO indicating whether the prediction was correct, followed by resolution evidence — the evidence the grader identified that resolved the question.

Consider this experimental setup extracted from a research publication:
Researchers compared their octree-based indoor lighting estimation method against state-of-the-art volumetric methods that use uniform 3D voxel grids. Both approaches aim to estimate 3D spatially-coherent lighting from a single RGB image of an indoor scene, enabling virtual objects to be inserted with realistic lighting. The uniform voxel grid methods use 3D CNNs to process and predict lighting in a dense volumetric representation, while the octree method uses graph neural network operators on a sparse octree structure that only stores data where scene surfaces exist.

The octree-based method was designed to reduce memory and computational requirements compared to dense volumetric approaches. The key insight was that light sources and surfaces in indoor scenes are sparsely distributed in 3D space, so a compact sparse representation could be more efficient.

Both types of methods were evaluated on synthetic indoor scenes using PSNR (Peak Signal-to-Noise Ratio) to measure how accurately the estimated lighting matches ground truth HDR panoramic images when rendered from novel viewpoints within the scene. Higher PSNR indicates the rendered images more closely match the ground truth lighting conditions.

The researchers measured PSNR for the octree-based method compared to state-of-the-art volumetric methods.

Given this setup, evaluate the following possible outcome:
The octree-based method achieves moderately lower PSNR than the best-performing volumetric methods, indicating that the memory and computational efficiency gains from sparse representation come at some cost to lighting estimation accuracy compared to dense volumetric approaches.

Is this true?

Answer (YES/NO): NO